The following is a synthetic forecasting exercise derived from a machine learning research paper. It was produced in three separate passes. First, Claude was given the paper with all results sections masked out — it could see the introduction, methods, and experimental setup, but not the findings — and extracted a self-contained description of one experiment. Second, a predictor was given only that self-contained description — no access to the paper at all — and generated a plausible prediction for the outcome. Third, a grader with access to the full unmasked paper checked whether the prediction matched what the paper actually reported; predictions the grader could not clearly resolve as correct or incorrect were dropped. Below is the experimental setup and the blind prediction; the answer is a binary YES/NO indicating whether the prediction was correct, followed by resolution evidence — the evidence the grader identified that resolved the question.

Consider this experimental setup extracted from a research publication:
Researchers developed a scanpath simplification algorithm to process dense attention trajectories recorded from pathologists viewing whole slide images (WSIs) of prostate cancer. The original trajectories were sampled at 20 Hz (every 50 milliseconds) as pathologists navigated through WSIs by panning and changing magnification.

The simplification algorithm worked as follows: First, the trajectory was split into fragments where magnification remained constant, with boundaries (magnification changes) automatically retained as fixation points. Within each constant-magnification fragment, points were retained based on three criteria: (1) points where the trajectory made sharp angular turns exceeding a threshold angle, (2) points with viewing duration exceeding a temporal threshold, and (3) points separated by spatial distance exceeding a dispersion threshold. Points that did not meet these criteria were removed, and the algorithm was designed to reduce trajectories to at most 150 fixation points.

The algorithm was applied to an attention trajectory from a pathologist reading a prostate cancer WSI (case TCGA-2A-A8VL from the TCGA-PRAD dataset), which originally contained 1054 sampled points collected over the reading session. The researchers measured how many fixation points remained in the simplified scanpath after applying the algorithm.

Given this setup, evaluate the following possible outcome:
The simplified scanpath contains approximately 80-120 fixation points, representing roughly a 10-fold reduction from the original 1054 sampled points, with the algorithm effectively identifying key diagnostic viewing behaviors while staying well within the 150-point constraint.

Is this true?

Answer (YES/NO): NO